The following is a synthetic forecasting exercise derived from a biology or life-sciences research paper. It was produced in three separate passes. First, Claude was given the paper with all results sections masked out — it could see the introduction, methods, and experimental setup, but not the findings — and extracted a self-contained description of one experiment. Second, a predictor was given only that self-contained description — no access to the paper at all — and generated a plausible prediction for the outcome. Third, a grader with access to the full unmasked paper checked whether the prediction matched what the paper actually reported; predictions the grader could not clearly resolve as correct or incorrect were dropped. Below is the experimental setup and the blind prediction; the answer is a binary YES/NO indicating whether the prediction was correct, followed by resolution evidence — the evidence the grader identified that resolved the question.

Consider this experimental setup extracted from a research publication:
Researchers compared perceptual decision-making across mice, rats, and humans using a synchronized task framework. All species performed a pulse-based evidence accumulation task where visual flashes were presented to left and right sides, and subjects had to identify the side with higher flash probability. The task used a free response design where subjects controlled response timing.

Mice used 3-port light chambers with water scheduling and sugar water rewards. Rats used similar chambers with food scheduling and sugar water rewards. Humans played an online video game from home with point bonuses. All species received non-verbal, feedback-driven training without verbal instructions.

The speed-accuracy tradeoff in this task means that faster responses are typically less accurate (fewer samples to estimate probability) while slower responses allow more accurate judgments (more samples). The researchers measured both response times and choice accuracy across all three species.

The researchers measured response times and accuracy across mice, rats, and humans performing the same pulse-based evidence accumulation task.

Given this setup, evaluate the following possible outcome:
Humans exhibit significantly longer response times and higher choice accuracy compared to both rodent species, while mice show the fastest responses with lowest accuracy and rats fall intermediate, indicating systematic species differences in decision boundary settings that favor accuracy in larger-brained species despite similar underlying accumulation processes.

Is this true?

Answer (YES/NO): NO